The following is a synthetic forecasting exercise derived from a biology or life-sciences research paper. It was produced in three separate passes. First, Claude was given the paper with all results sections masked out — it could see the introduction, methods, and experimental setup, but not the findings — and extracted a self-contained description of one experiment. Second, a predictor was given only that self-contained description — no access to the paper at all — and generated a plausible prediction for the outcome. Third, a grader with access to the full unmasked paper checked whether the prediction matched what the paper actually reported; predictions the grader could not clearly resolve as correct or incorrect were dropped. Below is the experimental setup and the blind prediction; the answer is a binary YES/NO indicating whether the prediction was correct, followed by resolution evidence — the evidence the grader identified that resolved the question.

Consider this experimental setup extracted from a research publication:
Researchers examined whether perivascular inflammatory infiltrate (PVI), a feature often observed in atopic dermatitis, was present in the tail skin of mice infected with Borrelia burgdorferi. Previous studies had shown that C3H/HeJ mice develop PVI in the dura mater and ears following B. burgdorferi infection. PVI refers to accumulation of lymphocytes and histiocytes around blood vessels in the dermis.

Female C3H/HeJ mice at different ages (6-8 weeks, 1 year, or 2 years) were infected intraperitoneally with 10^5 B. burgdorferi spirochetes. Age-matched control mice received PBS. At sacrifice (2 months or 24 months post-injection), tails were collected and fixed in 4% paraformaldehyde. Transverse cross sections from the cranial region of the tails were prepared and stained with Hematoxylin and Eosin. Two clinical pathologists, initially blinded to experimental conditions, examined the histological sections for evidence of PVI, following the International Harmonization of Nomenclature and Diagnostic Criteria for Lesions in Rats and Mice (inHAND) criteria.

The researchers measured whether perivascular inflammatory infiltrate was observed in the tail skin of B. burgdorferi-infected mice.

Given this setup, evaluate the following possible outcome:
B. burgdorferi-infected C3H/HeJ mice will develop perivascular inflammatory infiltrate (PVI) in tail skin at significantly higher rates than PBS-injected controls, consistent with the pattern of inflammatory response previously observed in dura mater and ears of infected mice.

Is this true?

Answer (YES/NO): NO